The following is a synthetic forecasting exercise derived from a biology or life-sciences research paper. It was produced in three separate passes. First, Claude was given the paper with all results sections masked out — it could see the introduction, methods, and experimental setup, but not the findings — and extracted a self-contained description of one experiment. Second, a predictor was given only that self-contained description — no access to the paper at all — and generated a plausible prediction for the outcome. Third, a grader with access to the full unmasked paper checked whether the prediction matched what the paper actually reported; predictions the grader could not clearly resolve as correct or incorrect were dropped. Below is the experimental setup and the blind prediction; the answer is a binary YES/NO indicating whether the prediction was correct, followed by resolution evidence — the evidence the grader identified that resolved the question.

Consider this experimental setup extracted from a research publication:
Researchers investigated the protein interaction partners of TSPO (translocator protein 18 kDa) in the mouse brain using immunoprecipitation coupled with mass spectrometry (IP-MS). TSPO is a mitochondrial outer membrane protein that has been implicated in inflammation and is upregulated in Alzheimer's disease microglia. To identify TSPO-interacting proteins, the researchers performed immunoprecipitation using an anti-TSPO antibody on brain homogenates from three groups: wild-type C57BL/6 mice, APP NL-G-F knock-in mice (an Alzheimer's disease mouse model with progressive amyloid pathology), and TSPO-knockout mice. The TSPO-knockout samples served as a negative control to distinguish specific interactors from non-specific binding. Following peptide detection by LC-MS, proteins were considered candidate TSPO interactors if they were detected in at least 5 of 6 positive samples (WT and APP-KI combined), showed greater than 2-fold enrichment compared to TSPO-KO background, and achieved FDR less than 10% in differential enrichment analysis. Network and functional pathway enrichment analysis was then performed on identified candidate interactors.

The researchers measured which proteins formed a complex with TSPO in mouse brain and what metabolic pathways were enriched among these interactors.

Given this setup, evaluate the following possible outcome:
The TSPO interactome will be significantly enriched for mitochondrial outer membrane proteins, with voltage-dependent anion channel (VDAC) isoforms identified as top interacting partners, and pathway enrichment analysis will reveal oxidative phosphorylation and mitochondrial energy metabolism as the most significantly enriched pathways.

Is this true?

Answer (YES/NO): NO